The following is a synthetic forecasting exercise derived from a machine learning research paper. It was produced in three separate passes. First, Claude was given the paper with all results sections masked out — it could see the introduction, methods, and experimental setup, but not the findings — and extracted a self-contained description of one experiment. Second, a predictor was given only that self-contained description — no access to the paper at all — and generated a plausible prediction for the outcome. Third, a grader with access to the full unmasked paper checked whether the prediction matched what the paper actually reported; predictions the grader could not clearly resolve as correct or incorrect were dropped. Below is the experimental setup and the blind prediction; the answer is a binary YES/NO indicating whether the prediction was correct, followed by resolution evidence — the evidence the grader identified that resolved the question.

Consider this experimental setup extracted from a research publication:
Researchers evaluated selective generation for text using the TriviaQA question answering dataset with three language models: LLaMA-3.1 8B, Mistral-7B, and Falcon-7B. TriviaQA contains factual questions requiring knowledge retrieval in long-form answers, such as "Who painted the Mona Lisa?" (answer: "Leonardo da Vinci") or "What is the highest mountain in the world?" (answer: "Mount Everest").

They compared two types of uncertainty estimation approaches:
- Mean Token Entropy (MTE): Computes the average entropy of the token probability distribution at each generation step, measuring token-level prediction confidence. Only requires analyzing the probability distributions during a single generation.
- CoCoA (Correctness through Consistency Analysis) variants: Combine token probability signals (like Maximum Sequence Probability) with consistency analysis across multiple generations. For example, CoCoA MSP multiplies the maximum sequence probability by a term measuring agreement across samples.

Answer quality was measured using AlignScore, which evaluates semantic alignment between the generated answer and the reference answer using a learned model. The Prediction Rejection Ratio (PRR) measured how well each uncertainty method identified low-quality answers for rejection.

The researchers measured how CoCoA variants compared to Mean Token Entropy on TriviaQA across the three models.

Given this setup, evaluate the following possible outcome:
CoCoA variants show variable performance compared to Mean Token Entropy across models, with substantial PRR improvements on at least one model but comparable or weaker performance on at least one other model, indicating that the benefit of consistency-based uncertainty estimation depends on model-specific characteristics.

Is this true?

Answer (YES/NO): NO